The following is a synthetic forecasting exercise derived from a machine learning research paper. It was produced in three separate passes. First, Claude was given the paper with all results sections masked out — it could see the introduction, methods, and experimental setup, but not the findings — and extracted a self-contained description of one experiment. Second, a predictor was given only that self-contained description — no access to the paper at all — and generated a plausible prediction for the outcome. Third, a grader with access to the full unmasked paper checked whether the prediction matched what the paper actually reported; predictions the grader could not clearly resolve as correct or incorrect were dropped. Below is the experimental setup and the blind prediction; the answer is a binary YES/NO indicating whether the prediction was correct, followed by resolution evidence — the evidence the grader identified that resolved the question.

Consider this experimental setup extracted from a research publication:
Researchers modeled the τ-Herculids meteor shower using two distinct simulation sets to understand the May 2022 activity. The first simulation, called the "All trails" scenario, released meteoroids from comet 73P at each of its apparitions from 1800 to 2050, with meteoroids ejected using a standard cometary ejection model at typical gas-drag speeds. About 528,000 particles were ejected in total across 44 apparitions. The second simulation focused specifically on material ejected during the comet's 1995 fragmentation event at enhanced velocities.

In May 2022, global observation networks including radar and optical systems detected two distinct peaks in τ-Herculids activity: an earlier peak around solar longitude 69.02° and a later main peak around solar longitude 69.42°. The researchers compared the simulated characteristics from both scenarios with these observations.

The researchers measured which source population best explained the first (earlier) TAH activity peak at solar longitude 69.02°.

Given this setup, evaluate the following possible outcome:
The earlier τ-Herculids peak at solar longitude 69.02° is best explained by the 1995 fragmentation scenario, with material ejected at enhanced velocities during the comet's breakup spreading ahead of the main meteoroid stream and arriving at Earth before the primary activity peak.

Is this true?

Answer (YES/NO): NO